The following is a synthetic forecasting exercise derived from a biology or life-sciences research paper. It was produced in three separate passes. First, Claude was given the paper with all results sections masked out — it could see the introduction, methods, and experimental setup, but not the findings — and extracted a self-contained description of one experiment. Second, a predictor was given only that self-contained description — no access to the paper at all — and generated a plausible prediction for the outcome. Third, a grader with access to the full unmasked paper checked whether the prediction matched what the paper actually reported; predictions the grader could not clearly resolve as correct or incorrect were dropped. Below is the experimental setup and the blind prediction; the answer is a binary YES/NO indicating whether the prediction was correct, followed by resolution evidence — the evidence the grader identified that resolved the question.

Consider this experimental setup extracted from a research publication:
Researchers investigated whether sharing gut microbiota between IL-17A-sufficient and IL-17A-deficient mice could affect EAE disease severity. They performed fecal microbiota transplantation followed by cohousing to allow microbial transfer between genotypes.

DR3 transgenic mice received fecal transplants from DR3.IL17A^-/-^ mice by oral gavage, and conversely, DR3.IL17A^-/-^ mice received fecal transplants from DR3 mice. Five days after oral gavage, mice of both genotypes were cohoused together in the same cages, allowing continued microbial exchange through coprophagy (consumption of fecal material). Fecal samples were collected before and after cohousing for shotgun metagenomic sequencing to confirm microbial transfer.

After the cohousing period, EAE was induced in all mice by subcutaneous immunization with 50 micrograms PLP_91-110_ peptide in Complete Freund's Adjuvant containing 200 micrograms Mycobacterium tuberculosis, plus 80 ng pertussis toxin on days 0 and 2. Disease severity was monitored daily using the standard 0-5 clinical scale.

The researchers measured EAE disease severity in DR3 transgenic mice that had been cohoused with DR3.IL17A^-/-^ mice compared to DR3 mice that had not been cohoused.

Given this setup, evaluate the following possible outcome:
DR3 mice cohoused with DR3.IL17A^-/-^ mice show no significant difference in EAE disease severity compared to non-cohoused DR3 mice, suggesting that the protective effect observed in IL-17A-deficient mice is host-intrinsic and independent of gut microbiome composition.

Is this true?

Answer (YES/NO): NO